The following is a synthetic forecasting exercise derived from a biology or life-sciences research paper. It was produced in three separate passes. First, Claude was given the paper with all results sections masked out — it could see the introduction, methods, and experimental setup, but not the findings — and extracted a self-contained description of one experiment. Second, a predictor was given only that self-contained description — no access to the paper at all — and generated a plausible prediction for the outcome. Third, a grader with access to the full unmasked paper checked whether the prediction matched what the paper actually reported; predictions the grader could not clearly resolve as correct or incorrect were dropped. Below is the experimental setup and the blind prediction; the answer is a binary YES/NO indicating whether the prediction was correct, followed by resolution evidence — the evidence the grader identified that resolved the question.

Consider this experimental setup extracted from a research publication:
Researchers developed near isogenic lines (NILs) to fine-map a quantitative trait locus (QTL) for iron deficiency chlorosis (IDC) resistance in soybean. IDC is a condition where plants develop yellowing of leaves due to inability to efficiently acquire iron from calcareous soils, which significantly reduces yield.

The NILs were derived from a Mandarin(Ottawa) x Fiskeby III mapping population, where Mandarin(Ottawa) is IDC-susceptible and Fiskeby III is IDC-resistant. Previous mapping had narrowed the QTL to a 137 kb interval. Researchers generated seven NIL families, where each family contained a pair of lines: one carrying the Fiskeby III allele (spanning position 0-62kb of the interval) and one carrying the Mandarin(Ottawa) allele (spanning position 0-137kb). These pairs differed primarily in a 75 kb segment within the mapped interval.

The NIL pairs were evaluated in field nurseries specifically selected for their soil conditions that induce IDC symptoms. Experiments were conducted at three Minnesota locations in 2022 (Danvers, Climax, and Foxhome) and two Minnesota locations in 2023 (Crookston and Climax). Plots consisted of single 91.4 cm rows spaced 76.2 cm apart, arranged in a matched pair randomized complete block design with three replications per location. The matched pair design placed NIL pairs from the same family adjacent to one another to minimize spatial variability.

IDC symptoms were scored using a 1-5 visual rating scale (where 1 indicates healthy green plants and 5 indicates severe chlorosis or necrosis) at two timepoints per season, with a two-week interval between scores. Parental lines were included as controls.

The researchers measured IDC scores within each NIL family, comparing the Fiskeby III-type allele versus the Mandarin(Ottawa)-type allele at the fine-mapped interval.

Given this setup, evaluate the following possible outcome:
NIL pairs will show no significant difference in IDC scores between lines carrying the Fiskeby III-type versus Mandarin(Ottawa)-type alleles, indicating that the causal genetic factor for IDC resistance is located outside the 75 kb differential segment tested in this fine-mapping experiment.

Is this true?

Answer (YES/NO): NO